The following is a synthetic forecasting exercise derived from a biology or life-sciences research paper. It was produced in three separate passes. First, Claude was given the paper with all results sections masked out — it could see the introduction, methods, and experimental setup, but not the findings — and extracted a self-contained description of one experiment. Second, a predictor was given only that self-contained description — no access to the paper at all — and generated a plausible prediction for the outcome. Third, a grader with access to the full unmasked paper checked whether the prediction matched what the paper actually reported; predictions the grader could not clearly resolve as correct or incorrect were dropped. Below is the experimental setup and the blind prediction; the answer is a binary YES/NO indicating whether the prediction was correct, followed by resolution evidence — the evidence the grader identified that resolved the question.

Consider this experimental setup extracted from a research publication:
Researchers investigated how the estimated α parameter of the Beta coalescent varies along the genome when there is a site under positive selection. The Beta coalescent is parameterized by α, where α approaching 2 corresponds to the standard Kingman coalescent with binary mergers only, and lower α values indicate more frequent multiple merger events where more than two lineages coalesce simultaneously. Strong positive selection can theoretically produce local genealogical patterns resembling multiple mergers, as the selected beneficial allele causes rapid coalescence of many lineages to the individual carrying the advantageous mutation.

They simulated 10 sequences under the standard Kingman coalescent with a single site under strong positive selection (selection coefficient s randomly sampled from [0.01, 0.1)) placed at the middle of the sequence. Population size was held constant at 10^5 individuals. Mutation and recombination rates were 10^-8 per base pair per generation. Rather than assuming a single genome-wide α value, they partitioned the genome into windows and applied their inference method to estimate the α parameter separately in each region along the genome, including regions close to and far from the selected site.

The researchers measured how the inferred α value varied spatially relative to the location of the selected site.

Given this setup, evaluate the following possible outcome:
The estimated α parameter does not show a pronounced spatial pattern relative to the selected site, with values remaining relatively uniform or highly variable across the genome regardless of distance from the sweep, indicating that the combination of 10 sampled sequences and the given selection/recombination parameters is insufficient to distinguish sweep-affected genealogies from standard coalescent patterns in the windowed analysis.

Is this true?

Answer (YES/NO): NO